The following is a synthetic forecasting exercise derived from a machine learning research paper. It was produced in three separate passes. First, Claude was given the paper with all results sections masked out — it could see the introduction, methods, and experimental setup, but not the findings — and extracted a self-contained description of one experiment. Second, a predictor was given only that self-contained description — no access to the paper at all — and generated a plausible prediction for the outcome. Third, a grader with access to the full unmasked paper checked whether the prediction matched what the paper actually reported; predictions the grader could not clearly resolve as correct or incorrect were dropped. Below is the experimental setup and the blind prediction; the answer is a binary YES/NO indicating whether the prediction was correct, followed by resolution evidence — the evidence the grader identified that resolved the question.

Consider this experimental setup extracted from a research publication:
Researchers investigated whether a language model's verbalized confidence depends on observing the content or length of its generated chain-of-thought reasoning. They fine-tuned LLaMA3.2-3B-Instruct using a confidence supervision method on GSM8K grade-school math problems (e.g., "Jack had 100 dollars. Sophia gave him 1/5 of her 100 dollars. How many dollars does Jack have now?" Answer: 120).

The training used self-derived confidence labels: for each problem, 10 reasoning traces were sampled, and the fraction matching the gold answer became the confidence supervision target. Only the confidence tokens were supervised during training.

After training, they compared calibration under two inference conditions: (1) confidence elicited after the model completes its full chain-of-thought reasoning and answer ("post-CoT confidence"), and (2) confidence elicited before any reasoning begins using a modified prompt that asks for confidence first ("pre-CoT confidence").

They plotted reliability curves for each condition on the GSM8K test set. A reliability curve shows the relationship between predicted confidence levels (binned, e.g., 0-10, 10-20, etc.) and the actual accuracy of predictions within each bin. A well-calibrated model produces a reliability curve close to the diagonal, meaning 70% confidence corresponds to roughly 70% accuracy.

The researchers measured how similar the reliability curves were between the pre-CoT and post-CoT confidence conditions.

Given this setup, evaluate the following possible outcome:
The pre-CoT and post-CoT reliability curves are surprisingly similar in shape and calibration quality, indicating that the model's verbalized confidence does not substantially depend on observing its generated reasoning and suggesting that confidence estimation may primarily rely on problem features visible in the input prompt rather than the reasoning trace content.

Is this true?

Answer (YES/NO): YES